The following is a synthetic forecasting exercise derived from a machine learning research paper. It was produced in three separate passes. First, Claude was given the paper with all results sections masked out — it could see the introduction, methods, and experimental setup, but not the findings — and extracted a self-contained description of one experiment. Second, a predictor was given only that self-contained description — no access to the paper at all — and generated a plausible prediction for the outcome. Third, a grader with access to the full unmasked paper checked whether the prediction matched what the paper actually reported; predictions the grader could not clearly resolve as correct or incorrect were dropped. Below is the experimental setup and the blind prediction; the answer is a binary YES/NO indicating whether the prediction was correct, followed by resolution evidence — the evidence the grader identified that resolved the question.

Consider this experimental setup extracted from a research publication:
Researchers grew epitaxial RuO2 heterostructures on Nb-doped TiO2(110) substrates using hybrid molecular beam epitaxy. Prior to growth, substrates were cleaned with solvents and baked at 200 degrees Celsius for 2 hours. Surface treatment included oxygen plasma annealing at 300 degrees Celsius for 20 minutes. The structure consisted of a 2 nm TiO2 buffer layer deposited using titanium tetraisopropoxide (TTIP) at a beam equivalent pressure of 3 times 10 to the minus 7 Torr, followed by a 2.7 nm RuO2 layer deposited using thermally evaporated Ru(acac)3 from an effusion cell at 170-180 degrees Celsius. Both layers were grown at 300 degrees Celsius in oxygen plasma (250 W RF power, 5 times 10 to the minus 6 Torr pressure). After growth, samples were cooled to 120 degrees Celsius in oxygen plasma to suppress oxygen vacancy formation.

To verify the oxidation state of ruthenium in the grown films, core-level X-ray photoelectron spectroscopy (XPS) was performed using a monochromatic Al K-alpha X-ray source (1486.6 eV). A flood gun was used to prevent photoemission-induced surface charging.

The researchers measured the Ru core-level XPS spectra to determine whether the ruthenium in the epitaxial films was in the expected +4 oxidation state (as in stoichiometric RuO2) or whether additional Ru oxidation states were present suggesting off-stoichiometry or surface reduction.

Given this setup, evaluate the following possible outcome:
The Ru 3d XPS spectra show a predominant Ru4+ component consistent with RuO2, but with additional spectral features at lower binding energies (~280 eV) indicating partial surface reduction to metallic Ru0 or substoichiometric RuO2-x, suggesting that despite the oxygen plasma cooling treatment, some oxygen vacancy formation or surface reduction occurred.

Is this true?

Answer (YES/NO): NO